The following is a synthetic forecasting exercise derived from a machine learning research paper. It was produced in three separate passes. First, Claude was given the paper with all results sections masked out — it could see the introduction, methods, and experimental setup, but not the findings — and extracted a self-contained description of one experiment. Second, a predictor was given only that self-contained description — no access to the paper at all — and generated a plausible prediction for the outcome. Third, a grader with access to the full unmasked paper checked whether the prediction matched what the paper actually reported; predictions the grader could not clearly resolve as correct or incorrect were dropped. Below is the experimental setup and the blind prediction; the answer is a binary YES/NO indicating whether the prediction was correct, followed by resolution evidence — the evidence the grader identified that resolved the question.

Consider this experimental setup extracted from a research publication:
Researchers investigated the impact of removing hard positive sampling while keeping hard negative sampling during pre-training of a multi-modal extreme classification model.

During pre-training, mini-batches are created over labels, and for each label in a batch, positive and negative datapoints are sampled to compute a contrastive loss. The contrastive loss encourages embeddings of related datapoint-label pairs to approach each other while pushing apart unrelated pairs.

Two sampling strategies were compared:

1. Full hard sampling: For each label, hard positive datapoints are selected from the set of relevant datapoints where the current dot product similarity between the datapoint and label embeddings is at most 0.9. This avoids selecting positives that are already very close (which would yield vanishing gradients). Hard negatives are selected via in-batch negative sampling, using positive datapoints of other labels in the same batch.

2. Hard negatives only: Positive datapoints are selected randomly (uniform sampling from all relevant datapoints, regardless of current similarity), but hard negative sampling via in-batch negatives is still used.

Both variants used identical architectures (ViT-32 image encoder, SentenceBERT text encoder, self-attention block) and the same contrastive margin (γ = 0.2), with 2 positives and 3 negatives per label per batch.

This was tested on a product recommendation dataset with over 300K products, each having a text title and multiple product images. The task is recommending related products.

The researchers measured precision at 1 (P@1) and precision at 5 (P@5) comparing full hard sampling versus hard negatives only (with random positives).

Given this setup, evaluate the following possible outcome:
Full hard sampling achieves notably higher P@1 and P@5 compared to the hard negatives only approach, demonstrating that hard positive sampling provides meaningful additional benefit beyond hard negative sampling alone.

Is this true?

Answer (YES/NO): YES